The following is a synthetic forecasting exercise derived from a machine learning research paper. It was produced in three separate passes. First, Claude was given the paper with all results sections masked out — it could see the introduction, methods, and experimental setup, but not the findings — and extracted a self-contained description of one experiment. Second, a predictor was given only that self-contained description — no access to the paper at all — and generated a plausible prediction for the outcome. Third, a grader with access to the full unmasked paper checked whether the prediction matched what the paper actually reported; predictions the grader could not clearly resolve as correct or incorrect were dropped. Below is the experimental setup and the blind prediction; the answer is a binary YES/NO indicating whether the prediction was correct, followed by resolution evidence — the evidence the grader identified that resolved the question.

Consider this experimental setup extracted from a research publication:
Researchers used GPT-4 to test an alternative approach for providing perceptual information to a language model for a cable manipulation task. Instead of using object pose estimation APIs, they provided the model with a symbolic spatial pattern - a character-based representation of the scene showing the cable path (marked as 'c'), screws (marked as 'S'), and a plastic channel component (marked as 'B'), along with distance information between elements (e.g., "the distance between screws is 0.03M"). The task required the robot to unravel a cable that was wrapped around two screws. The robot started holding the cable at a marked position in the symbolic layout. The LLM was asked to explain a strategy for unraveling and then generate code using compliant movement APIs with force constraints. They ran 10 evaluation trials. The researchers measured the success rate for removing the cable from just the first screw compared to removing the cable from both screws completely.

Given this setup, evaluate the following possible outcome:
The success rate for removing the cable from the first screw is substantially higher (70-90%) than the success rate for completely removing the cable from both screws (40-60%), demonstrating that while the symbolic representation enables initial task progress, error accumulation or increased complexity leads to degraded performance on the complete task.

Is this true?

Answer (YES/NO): NO